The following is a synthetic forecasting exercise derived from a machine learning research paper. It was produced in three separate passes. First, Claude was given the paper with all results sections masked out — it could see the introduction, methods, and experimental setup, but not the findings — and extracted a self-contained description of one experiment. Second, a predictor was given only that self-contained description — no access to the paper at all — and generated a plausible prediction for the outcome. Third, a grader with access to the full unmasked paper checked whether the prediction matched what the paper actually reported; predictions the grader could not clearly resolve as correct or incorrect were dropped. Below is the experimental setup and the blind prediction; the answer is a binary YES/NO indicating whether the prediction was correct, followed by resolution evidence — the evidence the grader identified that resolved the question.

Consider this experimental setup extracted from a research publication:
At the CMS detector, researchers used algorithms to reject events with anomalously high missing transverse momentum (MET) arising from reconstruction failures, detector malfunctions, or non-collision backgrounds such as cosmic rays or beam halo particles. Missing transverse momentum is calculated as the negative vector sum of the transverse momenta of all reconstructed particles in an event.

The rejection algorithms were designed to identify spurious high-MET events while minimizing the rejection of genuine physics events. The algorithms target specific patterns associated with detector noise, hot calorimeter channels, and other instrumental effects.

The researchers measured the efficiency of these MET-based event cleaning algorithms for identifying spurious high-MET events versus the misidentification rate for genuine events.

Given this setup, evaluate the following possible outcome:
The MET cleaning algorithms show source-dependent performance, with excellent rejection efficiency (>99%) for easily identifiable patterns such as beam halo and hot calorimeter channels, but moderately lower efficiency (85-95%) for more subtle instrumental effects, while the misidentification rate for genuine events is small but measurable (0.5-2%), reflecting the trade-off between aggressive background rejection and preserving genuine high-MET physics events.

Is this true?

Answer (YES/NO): NO